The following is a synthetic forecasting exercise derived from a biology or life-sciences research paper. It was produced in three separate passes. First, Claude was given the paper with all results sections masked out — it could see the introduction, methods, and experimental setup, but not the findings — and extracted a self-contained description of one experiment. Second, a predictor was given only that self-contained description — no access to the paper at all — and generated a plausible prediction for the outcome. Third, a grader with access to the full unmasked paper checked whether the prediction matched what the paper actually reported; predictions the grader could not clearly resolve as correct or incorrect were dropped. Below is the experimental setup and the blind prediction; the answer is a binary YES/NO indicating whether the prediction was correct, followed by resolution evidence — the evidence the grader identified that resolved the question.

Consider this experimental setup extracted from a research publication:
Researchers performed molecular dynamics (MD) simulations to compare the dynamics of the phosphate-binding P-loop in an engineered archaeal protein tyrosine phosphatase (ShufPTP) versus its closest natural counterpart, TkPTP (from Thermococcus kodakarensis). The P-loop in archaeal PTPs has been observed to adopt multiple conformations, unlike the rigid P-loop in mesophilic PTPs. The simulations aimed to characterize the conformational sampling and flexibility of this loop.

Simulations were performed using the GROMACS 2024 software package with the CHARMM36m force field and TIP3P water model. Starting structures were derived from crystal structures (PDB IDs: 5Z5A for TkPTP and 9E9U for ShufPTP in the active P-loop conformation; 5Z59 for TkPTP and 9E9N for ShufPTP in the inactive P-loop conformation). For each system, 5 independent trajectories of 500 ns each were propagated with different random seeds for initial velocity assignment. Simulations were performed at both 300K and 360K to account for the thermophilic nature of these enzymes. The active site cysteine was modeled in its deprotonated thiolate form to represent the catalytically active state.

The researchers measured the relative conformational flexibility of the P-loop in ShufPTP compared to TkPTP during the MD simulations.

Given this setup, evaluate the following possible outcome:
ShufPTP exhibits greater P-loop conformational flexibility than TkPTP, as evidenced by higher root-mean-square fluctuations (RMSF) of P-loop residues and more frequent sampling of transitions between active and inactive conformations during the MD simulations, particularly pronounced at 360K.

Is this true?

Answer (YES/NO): NO